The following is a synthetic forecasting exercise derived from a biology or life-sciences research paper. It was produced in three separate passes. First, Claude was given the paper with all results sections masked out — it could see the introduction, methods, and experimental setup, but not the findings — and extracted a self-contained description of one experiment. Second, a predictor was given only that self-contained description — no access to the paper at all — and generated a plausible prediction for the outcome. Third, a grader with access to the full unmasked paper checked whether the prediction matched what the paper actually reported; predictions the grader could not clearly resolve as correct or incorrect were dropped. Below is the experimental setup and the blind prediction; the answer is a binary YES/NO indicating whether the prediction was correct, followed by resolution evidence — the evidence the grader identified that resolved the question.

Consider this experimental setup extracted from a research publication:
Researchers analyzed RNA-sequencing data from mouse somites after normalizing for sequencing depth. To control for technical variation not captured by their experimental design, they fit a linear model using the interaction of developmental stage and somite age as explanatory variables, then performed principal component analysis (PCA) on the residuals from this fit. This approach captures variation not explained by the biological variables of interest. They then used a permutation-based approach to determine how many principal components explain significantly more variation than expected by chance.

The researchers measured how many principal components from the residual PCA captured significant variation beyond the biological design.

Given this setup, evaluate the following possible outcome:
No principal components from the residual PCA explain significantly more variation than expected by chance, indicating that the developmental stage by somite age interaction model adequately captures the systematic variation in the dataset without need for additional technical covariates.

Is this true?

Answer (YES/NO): NO